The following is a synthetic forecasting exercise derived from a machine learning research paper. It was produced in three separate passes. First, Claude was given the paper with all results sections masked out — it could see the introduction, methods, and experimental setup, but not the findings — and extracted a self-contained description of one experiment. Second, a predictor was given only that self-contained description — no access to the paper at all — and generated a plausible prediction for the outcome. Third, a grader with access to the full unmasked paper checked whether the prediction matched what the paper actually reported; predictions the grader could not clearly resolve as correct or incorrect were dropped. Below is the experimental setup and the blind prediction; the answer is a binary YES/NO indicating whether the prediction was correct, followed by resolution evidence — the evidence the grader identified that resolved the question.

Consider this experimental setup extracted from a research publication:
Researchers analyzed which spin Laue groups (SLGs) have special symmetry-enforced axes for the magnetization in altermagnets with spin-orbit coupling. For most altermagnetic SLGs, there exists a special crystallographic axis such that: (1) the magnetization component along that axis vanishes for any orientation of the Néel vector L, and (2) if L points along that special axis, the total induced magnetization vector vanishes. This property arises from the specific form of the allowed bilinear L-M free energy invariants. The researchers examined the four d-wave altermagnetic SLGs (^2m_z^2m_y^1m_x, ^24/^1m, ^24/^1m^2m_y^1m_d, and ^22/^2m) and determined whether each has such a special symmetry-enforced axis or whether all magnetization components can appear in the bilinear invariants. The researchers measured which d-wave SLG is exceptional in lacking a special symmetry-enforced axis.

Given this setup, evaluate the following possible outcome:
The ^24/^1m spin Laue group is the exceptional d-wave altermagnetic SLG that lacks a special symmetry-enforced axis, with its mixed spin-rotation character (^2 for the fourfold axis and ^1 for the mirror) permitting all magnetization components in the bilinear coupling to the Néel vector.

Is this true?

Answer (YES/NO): NO